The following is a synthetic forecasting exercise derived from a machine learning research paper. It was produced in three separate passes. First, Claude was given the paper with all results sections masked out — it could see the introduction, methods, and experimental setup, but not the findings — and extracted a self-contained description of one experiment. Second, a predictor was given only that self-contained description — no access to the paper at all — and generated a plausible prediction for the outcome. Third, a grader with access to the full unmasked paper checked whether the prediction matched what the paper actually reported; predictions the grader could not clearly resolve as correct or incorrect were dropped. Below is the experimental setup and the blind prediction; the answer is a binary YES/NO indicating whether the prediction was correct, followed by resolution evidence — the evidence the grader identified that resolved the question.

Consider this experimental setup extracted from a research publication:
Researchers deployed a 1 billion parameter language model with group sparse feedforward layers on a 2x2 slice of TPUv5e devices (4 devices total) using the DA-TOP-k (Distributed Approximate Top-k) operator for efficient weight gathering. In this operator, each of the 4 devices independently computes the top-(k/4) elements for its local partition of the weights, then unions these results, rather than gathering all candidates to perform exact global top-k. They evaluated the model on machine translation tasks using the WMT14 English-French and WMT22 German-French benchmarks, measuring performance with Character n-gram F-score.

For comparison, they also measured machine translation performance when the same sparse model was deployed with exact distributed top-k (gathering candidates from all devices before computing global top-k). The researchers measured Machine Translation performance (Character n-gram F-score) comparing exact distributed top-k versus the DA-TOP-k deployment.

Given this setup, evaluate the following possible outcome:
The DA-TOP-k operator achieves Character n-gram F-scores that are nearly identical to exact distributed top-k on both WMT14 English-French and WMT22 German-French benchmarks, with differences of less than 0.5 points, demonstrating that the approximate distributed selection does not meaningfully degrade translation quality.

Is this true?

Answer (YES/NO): YES